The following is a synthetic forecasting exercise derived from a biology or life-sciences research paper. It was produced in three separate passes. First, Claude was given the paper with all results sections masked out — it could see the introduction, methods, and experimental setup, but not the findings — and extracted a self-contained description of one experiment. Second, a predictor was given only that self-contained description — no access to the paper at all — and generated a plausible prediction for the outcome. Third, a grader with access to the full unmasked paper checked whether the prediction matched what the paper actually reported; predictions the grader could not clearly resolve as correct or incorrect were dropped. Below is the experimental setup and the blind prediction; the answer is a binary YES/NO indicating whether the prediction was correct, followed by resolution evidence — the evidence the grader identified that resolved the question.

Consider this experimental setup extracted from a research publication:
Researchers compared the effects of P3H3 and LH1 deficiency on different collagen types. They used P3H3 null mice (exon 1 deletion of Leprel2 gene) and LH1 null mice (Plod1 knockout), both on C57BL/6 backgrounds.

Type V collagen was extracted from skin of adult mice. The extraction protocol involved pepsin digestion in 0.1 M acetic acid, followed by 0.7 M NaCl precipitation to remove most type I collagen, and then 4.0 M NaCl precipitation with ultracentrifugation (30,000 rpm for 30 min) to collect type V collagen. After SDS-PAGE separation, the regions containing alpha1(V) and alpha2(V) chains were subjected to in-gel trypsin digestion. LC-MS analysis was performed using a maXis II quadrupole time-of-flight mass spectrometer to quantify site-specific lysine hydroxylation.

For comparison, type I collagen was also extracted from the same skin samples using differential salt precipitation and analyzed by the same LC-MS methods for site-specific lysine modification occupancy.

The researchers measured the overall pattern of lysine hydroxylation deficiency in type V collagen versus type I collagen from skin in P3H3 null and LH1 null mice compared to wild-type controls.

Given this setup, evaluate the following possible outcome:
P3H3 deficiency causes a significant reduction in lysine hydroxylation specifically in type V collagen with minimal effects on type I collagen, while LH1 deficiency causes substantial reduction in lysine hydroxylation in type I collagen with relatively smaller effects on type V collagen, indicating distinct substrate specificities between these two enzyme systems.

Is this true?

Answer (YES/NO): NO